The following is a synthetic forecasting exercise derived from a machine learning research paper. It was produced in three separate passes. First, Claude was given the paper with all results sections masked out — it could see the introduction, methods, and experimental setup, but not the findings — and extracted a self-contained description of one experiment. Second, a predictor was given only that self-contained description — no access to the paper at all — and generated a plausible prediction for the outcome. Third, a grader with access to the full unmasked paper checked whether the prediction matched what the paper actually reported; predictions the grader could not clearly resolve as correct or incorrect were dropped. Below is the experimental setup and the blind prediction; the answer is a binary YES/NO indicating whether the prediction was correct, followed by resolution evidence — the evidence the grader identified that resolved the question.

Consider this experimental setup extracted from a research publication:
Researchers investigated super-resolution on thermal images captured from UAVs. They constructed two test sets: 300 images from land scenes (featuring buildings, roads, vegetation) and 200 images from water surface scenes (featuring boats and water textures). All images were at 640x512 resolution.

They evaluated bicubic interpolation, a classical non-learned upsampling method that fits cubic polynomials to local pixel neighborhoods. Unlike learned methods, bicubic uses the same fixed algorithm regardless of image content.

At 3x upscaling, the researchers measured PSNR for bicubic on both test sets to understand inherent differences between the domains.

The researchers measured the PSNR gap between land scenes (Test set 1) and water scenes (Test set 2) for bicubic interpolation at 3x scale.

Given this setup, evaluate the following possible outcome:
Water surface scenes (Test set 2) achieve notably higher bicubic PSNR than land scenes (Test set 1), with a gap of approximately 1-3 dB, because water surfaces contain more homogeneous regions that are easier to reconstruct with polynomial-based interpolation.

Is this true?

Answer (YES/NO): NO